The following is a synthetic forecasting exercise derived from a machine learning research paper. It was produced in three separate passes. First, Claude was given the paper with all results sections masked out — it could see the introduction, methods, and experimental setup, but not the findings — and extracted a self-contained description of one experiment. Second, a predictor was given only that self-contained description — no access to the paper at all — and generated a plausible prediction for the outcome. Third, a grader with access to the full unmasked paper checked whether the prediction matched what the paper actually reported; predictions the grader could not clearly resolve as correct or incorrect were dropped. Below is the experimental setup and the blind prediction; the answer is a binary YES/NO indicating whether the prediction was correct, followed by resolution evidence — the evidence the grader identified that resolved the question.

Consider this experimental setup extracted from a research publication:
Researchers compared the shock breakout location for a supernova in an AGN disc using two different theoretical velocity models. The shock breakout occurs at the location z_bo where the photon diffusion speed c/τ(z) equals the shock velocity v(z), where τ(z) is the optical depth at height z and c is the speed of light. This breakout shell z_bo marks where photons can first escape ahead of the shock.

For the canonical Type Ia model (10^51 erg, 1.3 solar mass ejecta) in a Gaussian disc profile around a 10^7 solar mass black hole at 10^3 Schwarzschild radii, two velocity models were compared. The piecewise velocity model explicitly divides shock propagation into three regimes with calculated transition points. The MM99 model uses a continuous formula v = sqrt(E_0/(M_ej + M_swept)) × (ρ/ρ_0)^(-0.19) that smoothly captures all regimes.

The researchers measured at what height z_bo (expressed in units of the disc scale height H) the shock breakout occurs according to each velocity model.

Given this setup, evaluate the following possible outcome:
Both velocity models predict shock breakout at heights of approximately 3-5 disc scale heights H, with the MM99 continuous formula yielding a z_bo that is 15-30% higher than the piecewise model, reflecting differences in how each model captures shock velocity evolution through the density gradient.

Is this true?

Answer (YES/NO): NO